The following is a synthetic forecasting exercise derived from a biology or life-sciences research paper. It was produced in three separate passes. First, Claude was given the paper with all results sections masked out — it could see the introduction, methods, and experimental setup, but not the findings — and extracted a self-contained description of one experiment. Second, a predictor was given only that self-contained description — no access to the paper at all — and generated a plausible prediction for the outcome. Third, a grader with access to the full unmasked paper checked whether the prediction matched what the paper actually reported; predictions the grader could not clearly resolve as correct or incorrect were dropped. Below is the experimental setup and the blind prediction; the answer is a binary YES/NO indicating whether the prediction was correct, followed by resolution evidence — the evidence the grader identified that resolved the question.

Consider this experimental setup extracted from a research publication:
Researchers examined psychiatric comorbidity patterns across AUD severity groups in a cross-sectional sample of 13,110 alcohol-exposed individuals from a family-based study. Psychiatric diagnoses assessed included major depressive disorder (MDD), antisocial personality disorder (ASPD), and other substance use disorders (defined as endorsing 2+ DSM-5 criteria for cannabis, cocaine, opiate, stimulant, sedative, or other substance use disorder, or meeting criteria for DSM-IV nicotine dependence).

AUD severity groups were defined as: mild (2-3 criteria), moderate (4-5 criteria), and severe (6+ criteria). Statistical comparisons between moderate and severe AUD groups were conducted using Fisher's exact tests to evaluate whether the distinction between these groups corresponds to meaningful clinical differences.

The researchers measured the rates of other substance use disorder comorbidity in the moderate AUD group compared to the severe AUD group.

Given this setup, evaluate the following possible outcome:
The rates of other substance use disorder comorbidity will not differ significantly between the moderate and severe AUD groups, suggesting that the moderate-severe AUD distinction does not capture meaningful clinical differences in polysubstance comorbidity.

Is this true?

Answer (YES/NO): NO